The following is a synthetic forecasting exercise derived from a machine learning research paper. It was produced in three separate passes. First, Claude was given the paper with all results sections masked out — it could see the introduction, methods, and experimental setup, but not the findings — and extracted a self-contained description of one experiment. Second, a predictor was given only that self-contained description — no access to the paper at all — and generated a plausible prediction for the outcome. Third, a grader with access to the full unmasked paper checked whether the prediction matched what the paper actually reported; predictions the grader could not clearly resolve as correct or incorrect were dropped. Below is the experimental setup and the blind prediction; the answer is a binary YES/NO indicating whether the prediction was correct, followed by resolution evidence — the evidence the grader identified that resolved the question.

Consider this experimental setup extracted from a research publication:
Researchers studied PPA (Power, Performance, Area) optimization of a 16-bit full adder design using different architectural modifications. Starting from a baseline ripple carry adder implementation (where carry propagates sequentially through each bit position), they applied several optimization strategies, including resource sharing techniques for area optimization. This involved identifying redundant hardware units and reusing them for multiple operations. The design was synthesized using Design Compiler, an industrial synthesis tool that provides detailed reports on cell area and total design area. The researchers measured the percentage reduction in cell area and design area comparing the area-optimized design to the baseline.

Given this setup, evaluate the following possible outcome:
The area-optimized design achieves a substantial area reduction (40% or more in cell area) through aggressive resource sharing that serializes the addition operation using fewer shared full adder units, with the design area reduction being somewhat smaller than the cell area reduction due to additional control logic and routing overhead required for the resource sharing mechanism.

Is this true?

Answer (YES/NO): NO